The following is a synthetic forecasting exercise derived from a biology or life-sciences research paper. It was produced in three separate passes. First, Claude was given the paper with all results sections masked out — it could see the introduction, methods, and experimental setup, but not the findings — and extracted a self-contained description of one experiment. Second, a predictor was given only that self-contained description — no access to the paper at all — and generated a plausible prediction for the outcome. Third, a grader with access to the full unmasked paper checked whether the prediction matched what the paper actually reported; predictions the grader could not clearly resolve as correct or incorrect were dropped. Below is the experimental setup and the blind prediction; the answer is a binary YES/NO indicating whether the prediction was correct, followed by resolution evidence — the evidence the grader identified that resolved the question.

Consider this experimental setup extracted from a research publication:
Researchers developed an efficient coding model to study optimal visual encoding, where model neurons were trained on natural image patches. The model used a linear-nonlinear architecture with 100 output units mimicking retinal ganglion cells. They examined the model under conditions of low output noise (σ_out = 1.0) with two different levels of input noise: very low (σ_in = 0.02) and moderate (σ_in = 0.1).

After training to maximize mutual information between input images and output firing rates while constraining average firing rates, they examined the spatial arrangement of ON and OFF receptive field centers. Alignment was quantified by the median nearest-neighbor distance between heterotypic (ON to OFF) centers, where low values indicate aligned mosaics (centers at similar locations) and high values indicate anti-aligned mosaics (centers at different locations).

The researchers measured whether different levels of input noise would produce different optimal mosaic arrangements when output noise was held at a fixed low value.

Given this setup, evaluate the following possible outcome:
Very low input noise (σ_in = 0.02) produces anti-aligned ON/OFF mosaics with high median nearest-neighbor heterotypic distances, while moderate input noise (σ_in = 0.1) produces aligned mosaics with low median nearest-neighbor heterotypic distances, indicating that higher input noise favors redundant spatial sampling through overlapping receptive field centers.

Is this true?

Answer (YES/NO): NO